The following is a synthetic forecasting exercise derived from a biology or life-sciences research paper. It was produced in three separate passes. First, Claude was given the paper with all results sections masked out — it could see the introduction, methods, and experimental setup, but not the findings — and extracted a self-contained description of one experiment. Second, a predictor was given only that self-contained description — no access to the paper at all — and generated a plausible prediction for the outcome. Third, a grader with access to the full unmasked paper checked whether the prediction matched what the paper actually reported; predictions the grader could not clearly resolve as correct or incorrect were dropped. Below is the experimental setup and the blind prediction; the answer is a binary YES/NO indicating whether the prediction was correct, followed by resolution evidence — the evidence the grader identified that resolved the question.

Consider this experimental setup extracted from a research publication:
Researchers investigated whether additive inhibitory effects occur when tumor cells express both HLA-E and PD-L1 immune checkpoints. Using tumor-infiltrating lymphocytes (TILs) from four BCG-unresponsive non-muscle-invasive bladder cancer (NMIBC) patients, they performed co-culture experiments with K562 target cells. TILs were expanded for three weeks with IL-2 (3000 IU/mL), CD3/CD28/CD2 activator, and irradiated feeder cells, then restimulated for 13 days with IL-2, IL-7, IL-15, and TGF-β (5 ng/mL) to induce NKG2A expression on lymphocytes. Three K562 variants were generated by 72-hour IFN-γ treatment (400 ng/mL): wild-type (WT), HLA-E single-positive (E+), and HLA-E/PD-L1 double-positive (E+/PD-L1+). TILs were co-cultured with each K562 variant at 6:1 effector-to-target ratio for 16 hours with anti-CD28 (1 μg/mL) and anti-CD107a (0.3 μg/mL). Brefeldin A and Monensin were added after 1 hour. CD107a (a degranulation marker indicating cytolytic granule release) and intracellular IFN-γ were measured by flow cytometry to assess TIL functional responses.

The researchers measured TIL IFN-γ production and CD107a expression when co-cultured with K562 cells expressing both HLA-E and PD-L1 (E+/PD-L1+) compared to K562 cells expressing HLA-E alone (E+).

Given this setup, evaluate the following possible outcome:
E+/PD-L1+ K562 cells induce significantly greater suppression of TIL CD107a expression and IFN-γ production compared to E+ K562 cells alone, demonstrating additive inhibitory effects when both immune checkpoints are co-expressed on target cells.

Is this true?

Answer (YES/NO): NO